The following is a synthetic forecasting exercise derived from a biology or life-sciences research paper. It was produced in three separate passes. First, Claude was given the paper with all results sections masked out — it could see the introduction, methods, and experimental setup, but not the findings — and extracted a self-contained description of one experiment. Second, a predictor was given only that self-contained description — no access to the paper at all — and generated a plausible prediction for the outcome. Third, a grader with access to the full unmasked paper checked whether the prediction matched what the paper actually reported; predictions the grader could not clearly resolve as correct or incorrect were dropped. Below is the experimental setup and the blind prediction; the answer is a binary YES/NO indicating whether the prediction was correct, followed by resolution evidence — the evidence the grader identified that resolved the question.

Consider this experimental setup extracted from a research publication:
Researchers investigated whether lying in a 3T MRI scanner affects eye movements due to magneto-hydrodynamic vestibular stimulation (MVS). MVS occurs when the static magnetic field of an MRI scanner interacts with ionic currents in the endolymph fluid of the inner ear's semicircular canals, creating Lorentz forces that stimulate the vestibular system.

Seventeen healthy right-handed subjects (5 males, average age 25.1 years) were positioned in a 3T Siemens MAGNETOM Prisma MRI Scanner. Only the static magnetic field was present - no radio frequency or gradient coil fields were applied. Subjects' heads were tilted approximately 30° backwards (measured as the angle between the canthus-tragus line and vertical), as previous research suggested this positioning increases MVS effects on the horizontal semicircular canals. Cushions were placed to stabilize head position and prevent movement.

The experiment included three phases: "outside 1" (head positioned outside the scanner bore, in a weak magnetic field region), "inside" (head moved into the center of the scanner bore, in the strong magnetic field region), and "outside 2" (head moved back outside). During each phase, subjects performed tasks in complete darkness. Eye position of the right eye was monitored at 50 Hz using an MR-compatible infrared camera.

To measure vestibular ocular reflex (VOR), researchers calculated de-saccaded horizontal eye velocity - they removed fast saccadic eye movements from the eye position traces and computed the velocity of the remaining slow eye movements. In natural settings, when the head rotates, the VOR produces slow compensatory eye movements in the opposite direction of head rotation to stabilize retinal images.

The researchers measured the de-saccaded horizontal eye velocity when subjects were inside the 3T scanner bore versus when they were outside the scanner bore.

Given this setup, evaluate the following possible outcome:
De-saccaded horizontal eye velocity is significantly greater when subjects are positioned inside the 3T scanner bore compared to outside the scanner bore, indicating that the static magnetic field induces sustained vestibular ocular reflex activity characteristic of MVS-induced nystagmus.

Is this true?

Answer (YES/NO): YES